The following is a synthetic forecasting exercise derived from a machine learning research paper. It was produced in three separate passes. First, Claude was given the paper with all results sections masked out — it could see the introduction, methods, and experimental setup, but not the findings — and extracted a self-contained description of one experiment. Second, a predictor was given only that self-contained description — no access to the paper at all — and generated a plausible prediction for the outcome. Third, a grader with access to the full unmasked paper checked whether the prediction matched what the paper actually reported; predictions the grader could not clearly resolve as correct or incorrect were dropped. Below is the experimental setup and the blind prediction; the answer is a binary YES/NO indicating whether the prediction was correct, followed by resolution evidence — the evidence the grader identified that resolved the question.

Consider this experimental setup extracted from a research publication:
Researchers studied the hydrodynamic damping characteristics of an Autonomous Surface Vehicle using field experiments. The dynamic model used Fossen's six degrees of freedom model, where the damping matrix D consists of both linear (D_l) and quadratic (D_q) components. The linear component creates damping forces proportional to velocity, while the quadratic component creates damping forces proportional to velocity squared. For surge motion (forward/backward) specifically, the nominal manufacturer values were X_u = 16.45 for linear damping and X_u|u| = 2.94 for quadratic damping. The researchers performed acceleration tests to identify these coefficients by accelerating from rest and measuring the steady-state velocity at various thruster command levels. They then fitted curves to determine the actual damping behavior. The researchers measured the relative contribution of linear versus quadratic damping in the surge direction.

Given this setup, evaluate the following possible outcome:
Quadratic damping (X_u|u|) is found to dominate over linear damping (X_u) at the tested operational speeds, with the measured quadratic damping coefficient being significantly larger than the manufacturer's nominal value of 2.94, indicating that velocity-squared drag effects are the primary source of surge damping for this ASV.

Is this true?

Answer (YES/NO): YES